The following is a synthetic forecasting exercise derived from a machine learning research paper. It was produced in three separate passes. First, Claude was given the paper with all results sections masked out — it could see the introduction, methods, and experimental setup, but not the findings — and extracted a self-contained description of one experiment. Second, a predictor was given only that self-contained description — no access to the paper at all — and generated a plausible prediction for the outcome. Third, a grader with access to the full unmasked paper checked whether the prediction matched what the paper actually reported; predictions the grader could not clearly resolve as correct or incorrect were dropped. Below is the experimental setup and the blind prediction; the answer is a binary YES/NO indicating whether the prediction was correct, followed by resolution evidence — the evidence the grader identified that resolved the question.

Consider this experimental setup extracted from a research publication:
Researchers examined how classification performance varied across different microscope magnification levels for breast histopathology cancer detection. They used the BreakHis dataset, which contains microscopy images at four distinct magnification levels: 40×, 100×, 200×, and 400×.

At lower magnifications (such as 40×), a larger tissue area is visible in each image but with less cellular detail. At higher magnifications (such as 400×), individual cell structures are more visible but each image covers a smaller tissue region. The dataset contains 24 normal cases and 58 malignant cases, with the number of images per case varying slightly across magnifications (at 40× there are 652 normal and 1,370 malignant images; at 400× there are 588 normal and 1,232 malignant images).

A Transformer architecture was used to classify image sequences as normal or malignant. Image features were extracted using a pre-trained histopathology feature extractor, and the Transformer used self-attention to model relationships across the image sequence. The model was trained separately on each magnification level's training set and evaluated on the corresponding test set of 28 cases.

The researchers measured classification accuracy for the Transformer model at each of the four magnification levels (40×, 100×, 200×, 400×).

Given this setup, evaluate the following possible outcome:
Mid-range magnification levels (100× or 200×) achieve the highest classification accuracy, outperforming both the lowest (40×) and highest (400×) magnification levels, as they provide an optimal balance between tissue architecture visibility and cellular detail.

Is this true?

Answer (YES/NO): NO